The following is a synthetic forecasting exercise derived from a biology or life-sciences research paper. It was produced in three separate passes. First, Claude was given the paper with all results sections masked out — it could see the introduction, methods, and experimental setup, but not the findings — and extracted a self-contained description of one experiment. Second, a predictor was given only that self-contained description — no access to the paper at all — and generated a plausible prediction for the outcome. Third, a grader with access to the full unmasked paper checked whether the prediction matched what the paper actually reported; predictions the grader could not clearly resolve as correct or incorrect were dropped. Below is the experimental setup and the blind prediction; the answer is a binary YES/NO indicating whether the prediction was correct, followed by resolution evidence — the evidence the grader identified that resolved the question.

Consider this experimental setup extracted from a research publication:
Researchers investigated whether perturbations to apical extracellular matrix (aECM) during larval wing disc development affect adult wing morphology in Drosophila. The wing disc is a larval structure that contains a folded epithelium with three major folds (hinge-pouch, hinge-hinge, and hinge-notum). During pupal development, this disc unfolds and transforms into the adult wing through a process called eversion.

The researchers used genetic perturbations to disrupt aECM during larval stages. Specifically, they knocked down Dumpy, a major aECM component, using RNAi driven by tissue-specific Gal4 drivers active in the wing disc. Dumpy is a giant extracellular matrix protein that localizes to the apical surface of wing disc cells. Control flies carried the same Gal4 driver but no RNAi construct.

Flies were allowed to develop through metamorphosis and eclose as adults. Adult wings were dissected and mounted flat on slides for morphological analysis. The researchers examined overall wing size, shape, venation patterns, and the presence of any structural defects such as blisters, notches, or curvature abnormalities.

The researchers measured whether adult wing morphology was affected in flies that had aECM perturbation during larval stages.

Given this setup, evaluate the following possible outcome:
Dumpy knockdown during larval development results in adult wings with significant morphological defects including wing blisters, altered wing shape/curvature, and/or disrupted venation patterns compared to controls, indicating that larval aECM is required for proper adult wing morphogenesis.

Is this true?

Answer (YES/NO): NO